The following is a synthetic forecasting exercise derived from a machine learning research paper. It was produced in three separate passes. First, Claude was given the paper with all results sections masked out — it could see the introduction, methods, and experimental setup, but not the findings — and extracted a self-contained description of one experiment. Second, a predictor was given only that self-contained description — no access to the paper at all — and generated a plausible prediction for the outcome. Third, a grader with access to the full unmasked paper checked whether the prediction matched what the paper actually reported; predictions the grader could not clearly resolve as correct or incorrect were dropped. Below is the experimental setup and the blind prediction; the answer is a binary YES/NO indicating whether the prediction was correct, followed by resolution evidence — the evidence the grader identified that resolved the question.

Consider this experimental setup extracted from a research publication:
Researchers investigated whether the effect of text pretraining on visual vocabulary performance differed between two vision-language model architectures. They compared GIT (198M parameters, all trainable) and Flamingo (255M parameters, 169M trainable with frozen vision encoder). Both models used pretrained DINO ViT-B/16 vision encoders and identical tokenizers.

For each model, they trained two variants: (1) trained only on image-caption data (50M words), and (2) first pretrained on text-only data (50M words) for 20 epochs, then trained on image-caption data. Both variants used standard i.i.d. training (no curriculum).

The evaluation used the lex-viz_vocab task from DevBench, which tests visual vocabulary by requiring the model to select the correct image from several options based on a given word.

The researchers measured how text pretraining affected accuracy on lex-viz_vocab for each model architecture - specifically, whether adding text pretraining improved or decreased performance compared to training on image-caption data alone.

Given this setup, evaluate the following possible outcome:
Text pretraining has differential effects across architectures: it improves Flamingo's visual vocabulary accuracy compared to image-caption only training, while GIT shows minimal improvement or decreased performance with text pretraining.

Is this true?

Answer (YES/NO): NO